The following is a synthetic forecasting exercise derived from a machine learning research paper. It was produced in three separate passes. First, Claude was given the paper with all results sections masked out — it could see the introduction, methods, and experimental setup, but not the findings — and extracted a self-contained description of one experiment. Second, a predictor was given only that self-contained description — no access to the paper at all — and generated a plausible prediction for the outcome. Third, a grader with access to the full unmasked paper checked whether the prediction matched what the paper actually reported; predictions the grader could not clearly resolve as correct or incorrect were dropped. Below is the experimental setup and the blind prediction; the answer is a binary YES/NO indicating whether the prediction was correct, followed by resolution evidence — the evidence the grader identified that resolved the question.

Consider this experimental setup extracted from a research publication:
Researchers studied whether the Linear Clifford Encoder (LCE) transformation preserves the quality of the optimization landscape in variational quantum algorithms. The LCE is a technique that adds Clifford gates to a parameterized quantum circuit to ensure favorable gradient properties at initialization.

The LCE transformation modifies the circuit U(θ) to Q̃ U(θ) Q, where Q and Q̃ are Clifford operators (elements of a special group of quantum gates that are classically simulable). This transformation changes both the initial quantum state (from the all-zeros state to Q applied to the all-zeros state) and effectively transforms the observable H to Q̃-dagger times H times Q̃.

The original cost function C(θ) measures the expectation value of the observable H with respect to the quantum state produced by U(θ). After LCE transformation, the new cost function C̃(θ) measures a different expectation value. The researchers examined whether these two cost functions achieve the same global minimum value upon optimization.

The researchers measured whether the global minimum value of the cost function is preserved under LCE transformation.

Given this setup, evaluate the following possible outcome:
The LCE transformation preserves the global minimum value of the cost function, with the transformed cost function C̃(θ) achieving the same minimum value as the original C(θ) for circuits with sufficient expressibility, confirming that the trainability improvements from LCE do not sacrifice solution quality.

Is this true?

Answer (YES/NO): YES